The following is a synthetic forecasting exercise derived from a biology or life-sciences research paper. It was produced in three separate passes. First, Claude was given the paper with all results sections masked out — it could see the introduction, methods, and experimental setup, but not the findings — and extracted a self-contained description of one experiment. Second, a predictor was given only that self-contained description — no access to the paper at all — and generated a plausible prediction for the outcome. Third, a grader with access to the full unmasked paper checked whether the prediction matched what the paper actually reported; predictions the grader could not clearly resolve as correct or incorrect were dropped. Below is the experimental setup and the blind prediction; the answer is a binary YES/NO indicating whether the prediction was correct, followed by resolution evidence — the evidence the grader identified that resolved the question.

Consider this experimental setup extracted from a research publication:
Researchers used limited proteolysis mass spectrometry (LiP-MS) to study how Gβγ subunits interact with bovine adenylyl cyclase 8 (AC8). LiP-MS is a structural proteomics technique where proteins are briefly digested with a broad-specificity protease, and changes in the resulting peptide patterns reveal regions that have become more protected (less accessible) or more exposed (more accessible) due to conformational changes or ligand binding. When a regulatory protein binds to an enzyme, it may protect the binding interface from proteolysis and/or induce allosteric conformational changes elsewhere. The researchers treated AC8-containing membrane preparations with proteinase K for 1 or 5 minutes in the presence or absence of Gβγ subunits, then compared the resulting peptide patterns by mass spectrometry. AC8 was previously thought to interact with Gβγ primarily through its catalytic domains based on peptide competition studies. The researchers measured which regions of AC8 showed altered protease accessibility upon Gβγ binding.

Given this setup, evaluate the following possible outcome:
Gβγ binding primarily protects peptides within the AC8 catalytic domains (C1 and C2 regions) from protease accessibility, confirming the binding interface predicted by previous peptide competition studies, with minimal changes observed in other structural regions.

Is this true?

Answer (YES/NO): NO